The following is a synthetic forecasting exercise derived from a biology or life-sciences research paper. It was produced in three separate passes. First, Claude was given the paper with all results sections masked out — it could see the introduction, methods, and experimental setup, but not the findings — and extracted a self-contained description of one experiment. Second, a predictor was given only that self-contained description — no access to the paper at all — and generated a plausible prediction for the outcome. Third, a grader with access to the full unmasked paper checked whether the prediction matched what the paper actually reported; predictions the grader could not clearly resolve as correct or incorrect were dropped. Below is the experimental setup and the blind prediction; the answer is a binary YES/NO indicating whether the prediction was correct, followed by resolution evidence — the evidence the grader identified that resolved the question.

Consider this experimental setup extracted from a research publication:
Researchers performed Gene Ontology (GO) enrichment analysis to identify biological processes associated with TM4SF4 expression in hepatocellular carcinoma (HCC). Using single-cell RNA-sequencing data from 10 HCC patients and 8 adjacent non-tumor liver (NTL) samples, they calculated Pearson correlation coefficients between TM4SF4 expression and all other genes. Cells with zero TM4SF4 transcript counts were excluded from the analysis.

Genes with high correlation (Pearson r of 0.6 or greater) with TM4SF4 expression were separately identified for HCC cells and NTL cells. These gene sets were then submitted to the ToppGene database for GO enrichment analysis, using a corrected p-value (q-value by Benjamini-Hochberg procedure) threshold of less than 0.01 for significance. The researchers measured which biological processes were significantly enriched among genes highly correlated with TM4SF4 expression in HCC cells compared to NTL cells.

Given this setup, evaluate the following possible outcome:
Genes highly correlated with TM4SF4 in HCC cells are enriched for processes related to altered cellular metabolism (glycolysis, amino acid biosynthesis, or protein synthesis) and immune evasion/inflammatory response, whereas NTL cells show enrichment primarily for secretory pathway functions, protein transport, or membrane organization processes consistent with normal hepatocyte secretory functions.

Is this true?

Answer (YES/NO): NO